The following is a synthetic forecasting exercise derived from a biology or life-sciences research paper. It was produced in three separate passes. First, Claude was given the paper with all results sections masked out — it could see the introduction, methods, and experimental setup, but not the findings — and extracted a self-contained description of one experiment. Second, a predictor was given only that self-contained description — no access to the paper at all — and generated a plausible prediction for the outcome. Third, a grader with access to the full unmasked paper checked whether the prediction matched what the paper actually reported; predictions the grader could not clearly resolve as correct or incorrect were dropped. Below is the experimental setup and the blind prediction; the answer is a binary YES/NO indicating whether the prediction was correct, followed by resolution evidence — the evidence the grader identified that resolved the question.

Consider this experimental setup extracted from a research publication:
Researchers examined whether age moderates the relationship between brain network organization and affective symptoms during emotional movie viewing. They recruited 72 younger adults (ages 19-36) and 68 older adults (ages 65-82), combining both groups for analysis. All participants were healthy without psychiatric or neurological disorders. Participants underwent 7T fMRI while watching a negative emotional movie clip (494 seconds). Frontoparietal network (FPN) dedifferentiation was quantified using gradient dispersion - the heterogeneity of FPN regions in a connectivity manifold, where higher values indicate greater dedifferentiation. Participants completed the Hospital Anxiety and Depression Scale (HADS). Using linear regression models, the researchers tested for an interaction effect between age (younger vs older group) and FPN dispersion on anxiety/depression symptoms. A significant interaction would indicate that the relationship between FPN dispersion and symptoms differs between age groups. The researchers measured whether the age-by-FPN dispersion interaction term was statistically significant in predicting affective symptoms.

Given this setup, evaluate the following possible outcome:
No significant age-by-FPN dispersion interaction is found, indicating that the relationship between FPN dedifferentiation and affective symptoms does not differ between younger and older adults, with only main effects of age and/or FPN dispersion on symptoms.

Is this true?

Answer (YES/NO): NO